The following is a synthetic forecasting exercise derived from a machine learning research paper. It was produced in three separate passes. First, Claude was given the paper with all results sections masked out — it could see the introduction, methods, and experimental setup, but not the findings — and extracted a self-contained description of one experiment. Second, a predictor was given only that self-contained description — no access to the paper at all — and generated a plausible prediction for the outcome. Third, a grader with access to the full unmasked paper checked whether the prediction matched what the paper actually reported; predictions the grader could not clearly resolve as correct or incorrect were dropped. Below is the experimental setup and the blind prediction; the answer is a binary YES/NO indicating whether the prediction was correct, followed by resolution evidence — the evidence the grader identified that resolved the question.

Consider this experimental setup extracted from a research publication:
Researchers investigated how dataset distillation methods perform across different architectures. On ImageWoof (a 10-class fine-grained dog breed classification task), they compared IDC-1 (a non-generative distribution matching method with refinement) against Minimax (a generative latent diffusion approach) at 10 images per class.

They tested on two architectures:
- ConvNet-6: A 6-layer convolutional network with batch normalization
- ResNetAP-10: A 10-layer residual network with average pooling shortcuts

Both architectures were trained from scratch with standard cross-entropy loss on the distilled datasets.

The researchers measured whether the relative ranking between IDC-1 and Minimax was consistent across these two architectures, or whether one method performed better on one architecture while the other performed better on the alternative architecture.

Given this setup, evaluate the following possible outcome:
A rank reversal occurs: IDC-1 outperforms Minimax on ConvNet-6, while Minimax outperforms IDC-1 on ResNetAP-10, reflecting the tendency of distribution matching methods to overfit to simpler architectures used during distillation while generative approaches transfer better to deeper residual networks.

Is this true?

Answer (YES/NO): NO